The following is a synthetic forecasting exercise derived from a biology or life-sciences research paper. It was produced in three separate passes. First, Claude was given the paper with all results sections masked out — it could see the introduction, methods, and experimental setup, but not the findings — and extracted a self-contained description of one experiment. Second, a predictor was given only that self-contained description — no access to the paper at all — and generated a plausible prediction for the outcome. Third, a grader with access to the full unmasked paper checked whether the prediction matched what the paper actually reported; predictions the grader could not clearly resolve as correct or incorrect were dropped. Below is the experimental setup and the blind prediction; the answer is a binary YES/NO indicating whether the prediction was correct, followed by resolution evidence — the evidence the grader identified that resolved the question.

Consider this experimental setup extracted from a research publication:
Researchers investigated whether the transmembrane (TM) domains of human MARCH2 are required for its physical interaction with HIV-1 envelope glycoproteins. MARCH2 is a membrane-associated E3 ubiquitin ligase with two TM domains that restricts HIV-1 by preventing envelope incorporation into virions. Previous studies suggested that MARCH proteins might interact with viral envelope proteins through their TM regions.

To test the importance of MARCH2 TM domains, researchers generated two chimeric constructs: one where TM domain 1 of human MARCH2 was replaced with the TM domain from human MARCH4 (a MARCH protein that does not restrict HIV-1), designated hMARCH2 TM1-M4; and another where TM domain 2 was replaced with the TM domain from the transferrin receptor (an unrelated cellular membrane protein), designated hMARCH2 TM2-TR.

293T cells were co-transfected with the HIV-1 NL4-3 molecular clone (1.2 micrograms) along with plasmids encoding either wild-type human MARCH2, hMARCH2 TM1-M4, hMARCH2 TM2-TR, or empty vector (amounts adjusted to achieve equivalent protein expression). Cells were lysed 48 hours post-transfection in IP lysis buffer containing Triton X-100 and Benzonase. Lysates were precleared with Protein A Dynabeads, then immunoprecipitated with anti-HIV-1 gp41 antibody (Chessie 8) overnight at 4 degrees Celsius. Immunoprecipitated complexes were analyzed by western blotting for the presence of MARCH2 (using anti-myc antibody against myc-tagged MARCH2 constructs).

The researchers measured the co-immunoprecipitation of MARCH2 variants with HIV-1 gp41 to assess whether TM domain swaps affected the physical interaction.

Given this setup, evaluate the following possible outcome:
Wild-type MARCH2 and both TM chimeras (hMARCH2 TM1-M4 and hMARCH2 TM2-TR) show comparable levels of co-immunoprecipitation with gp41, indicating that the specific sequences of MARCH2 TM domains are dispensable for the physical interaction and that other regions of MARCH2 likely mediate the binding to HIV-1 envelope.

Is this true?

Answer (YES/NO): NO